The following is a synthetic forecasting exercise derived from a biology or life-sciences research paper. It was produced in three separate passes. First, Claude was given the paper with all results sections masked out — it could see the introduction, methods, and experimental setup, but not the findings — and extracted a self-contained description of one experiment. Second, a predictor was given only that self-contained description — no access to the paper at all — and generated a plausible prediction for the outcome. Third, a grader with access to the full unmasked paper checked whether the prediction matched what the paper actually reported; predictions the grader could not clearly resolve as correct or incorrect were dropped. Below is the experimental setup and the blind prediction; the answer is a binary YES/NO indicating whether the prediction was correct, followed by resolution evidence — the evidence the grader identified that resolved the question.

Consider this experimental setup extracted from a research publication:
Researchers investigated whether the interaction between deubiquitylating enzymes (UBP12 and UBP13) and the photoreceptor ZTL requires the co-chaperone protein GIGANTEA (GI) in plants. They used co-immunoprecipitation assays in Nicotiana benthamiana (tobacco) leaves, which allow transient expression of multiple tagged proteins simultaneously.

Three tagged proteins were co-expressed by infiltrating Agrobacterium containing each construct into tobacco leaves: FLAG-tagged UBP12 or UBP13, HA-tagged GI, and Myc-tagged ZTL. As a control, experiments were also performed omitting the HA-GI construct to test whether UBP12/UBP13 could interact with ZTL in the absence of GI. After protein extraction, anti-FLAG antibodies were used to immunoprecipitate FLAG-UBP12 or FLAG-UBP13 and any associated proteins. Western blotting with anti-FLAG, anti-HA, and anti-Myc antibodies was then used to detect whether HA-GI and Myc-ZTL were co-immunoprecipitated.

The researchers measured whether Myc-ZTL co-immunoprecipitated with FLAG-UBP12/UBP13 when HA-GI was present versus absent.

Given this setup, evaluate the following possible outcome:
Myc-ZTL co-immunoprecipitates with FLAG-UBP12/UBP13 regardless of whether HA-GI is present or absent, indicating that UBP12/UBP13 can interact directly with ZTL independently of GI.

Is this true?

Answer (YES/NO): NO